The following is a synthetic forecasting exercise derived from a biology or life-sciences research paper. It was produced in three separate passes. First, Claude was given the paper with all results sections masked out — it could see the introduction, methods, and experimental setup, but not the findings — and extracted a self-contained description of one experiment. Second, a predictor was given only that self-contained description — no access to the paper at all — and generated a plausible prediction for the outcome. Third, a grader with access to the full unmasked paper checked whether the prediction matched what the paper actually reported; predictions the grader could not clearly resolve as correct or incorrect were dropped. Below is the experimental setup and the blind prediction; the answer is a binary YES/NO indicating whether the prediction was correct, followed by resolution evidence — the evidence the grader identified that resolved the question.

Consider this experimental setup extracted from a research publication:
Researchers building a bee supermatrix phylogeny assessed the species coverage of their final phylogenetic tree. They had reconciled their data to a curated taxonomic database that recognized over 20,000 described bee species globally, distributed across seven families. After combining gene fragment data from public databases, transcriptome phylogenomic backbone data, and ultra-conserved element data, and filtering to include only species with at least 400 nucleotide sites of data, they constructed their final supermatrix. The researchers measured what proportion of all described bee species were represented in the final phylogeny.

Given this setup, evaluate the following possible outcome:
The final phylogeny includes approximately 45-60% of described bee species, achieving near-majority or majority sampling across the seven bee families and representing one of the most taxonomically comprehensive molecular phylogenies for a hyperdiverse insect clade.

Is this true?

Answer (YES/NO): NO